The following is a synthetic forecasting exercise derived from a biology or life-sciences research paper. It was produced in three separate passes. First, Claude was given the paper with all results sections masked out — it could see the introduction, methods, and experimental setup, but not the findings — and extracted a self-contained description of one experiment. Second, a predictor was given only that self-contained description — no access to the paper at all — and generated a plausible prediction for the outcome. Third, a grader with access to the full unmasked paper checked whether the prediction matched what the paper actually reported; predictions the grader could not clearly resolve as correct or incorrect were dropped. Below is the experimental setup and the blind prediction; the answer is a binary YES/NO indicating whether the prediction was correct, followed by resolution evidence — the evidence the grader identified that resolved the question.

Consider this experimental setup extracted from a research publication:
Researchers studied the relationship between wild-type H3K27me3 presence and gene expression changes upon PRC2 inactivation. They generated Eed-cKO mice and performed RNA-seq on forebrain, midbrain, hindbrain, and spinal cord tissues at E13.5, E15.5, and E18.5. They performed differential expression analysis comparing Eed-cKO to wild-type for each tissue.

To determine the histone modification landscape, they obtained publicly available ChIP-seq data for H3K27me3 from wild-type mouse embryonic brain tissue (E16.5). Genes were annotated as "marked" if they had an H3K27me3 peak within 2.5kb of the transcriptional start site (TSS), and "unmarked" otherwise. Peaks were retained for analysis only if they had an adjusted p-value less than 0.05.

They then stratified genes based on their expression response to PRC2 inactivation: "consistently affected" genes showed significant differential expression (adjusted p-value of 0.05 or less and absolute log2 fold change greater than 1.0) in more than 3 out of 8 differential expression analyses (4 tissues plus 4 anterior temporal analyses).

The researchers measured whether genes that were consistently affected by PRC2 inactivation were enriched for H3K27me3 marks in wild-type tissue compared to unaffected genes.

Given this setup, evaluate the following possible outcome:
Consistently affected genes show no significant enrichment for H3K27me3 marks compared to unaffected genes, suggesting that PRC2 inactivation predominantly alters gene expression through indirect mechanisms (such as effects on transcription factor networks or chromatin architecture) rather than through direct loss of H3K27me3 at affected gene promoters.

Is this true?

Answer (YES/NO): NO